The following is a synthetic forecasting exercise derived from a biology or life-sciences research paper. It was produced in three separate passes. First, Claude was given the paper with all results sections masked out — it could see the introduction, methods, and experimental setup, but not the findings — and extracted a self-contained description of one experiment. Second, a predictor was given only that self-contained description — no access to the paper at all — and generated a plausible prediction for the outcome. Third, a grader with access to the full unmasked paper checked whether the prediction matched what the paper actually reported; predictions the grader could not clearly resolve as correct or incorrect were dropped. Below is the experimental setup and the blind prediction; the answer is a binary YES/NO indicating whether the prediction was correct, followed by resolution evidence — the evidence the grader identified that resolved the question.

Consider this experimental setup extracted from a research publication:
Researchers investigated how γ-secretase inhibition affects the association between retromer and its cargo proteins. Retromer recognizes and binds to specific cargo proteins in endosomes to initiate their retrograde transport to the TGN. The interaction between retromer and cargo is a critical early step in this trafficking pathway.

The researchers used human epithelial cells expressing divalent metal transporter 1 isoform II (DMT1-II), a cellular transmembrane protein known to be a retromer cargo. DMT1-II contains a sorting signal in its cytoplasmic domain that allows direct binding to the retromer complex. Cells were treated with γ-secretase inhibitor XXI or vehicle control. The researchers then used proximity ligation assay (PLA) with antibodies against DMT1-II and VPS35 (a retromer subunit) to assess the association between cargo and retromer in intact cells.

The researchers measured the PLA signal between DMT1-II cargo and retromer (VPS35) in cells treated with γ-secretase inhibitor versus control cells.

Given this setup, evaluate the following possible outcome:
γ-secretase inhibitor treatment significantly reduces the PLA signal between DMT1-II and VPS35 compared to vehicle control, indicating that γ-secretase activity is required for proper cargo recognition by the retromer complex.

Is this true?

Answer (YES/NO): NO